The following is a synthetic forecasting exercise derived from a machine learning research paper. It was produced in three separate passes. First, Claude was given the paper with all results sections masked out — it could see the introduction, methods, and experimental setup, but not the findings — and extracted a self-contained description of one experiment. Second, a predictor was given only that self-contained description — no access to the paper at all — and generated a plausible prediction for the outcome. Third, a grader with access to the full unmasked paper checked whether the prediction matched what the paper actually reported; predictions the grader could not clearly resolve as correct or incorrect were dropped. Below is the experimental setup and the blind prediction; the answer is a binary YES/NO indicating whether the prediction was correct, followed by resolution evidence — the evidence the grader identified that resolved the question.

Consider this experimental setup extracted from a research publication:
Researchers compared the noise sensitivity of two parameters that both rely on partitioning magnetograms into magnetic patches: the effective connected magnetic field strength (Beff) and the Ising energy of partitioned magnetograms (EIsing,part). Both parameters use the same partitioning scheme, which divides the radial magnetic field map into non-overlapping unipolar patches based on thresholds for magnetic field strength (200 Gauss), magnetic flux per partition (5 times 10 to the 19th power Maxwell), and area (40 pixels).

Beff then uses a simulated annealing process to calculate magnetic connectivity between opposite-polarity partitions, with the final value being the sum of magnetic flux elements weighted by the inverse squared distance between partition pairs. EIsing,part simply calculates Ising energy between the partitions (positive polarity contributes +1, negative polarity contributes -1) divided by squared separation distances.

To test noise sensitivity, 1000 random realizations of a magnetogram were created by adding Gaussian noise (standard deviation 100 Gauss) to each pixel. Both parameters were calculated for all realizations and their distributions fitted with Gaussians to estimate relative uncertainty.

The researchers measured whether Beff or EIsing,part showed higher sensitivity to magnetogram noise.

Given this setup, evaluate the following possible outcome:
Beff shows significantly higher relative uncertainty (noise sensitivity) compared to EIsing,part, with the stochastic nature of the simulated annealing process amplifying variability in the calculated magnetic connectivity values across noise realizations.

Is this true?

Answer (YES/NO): NO